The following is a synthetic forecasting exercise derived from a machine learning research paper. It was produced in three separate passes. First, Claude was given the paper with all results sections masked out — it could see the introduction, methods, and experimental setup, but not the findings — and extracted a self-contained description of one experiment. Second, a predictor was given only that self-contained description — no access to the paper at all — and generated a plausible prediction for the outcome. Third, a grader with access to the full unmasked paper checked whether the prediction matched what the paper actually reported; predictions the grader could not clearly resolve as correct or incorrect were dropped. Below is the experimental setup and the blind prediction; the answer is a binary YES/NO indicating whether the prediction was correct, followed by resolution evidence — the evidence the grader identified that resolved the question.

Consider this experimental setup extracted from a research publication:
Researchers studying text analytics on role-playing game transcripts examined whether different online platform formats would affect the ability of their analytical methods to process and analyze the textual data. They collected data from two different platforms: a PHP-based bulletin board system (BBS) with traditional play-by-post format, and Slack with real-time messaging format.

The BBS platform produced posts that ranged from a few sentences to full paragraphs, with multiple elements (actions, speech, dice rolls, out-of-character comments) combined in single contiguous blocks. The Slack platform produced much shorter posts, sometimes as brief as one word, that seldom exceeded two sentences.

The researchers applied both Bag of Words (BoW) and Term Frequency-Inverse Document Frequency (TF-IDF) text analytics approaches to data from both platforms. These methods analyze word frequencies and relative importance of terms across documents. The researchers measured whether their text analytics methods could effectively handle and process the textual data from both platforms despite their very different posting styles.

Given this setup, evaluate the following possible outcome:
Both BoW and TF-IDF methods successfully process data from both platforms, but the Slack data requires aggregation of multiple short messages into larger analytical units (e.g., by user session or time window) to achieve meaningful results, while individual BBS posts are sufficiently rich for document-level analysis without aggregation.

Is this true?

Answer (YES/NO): NO